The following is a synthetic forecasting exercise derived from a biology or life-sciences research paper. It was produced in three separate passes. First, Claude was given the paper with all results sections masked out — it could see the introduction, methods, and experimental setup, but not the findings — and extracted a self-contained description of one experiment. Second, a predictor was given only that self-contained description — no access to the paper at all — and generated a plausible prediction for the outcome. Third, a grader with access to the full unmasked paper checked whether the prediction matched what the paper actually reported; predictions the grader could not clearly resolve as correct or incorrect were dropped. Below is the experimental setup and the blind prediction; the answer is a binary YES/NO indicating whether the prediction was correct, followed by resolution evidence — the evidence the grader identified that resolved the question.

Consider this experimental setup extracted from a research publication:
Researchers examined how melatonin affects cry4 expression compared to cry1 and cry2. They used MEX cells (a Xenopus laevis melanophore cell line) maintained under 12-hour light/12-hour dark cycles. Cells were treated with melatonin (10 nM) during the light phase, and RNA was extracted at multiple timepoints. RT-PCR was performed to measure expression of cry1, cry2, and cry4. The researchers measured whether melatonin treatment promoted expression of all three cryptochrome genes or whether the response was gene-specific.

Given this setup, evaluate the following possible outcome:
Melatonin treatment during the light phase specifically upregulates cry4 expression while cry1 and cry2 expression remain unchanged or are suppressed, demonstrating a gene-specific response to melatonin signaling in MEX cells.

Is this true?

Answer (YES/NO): NO